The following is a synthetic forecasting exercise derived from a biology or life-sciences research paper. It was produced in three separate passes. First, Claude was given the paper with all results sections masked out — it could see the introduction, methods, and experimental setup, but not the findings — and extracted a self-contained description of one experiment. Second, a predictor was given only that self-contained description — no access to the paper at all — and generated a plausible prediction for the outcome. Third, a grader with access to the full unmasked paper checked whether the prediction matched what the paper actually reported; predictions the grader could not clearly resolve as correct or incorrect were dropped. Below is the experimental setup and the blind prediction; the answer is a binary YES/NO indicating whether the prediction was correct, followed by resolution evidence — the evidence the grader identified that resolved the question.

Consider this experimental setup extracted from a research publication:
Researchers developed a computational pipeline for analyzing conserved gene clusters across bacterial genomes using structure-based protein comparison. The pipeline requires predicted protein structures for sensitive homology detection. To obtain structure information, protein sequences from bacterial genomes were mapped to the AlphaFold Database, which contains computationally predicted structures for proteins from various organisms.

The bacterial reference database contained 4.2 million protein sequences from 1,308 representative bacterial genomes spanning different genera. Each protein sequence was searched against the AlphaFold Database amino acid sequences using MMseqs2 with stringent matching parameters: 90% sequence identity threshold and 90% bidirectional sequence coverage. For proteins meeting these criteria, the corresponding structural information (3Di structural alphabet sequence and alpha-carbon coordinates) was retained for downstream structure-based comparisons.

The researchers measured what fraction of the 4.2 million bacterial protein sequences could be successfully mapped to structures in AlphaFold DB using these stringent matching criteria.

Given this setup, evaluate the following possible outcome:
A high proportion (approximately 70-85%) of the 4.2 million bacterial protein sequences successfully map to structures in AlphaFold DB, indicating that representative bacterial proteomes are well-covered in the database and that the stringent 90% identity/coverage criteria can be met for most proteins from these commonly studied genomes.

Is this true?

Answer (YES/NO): NO